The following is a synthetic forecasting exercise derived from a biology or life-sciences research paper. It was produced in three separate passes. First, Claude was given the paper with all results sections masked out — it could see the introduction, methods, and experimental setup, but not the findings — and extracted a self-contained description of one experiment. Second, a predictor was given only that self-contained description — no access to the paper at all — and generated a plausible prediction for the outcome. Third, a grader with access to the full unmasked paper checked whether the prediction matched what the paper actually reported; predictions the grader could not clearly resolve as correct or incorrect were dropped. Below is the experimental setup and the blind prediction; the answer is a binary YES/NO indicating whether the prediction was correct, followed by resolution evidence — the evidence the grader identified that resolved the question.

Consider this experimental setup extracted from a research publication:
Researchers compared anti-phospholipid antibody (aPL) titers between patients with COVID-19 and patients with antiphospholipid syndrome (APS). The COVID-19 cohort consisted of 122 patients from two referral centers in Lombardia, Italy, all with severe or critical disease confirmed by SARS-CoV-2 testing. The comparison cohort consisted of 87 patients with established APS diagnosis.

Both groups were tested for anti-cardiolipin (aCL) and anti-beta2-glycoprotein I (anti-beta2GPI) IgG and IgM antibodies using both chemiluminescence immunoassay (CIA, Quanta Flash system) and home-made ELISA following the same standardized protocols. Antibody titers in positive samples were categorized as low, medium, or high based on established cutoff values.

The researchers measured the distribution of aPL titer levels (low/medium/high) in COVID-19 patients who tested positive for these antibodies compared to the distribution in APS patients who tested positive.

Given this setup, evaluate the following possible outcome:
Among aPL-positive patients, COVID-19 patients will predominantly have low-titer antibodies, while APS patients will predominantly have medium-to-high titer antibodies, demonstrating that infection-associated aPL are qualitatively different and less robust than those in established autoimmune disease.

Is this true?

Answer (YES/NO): YES